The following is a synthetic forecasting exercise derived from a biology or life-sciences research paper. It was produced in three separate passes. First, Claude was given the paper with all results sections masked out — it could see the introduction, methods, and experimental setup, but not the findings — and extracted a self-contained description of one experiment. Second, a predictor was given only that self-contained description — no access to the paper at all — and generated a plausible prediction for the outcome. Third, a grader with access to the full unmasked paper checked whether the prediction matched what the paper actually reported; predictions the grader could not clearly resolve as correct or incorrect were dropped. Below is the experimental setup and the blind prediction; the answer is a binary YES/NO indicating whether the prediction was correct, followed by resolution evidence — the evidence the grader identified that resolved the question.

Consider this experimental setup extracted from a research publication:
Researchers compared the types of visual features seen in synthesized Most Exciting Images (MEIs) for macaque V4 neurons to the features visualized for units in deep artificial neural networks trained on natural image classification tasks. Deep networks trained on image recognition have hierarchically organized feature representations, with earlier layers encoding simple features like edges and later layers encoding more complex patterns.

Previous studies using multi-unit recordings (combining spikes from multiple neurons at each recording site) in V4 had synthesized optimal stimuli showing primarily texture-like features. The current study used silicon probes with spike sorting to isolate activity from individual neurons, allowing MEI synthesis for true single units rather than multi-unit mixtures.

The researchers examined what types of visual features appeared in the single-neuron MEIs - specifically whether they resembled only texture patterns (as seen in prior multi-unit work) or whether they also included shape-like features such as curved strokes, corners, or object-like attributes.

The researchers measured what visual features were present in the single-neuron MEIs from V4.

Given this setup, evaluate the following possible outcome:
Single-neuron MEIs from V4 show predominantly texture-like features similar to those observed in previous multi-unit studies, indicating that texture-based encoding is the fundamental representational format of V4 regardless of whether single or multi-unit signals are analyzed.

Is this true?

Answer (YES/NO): NO